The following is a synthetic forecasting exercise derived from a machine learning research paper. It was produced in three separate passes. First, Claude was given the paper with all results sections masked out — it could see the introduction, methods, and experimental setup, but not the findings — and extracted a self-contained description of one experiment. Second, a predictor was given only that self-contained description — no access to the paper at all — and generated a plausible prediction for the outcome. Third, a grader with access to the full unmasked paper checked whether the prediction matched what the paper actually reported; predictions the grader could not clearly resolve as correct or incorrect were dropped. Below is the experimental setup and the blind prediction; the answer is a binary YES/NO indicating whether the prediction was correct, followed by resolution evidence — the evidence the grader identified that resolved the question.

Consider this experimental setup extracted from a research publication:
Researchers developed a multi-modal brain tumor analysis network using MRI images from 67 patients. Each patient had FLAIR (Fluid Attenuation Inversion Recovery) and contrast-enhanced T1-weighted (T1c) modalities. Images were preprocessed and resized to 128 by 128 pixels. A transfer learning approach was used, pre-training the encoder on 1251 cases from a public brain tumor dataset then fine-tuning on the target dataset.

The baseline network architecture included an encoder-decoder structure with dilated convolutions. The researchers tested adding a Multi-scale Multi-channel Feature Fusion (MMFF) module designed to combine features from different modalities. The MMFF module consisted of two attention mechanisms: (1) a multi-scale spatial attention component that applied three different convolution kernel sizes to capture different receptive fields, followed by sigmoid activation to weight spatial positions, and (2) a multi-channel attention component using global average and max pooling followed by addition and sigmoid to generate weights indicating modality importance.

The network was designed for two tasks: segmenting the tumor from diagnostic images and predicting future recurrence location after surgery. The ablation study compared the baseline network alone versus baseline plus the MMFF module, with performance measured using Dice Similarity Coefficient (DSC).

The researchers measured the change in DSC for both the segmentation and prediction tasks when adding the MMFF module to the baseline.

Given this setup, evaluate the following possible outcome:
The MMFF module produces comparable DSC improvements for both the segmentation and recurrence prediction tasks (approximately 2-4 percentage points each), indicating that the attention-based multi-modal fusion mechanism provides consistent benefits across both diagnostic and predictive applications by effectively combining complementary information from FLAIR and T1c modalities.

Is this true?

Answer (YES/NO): NO